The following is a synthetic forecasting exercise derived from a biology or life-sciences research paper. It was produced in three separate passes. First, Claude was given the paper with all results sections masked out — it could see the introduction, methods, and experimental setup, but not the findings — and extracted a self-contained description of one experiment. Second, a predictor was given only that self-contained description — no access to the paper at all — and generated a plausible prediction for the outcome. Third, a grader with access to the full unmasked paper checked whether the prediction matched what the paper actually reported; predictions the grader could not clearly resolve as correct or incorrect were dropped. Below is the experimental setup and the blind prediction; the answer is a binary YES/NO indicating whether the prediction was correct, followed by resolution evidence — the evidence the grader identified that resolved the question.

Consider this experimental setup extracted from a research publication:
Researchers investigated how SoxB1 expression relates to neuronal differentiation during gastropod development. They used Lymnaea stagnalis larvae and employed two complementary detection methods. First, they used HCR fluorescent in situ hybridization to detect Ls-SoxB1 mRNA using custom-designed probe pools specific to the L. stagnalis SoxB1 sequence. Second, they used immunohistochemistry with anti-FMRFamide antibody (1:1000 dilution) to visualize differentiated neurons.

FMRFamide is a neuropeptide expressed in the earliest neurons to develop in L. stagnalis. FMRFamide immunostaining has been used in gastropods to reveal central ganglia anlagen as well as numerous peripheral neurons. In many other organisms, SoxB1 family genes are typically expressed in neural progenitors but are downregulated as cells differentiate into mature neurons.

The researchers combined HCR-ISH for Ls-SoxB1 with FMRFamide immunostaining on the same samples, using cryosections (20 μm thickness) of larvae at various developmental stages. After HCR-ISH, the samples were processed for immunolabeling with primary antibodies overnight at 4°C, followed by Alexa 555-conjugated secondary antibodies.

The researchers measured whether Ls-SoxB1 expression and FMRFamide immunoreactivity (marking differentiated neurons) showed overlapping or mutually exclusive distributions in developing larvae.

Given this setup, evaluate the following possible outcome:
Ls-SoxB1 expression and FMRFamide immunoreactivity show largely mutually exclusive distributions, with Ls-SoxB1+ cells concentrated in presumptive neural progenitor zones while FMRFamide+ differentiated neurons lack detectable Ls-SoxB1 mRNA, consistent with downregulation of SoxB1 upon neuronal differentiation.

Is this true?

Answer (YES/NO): NO